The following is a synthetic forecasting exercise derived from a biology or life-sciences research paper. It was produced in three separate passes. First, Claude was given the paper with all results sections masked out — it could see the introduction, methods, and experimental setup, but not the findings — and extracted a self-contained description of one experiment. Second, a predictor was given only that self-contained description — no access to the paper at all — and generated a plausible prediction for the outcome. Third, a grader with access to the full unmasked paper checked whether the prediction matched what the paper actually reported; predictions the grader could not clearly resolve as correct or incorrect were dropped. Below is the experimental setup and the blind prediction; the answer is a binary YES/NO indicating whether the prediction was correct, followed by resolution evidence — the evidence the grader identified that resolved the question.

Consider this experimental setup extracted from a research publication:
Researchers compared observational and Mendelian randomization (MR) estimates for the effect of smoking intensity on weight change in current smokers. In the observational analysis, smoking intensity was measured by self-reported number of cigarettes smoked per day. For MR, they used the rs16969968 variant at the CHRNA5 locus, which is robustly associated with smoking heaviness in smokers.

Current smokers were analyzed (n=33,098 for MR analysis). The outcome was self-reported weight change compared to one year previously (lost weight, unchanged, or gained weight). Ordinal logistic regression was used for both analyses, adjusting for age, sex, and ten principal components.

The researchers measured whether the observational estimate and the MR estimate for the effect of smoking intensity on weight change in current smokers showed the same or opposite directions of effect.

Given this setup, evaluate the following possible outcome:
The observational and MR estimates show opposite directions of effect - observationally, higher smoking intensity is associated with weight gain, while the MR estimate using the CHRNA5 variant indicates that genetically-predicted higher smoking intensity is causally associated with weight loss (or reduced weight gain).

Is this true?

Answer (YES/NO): YES